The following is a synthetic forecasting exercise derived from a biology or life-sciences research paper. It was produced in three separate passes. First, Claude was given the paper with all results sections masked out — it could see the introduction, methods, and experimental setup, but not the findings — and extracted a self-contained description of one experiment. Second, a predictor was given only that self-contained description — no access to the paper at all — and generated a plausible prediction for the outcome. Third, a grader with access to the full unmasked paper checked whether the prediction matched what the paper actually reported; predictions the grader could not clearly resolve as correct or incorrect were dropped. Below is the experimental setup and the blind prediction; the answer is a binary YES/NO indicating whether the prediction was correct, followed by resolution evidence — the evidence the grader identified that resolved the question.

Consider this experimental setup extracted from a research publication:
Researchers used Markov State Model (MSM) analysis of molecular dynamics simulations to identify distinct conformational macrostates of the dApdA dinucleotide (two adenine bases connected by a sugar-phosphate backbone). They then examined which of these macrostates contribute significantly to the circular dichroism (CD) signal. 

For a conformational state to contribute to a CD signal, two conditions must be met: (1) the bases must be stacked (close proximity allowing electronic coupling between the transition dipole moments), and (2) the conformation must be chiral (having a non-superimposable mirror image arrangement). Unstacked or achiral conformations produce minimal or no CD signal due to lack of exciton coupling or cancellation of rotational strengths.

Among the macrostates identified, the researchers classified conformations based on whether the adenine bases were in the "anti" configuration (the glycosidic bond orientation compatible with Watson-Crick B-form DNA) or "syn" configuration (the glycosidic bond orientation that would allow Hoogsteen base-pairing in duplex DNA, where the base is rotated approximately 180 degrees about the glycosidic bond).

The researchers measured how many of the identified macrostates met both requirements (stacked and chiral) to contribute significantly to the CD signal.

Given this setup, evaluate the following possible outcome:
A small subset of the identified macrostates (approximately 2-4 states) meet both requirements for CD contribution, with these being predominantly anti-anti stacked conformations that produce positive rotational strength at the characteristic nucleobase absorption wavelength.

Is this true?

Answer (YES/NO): NO